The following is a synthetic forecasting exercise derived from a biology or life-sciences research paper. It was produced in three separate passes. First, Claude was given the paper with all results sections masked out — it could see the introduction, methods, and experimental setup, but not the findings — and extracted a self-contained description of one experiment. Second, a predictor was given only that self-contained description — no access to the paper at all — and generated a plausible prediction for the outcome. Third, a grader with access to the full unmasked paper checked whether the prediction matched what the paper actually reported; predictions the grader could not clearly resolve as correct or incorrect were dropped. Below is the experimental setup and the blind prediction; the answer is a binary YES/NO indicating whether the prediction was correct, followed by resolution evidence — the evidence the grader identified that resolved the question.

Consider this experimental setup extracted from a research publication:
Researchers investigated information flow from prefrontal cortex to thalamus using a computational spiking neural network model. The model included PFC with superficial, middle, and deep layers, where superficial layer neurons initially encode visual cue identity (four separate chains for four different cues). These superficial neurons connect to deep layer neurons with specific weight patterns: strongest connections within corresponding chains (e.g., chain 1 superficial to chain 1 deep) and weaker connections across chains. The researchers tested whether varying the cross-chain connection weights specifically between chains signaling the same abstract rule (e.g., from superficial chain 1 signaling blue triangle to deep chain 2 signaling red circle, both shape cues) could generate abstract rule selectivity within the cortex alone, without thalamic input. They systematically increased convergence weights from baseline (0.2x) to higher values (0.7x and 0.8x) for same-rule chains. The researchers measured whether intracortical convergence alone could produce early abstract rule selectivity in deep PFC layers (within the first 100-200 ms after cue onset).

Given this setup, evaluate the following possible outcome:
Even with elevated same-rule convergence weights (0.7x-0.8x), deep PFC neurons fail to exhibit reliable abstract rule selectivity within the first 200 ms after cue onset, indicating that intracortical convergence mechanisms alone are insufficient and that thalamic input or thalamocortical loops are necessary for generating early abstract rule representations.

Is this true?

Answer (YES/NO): YES